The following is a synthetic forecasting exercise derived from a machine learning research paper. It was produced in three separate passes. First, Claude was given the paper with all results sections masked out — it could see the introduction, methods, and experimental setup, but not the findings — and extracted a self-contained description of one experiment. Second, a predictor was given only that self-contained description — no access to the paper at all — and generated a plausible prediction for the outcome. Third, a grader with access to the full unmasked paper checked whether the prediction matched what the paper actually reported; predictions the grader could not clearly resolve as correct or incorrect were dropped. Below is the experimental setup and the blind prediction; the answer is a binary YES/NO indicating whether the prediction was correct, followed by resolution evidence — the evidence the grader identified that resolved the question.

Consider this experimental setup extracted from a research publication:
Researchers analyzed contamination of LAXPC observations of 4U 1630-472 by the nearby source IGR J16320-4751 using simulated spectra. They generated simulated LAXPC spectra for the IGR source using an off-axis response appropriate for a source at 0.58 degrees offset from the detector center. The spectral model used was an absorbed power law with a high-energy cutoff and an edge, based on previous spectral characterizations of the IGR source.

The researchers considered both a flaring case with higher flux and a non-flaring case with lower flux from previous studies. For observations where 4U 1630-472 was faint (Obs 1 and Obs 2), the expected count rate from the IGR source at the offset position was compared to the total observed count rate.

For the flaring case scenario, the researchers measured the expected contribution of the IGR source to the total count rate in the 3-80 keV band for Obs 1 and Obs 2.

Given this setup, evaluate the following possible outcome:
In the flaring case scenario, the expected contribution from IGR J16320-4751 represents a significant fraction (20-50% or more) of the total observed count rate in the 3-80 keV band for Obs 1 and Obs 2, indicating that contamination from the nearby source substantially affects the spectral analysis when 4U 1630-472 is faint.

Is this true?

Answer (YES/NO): YES